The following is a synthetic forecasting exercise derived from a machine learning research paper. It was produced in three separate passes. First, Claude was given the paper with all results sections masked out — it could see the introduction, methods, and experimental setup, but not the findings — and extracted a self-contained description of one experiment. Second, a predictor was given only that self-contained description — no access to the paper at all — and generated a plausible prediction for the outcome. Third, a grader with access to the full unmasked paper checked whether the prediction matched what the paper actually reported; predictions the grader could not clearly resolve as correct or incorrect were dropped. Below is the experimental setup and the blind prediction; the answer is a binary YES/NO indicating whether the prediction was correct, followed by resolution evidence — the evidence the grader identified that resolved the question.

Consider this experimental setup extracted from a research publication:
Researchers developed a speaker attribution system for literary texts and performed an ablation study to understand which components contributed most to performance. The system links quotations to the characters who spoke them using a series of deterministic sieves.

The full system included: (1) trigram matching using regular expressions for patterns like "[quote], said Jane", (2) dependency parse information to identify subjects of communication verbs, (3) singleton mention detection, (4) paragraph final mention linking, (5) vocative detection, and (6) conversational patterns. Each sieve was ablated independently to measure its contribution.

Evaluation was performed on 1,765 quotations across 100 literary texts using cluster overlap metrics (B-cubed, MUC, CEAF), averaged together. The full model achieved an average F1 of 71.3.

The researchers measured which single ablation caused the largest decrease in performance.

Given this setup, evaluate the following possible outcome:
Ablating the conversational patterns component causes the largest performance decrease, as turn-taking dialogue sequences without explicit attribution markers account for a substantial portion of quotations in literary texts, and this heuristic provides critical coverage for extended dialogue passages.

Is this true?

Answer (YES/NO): NO